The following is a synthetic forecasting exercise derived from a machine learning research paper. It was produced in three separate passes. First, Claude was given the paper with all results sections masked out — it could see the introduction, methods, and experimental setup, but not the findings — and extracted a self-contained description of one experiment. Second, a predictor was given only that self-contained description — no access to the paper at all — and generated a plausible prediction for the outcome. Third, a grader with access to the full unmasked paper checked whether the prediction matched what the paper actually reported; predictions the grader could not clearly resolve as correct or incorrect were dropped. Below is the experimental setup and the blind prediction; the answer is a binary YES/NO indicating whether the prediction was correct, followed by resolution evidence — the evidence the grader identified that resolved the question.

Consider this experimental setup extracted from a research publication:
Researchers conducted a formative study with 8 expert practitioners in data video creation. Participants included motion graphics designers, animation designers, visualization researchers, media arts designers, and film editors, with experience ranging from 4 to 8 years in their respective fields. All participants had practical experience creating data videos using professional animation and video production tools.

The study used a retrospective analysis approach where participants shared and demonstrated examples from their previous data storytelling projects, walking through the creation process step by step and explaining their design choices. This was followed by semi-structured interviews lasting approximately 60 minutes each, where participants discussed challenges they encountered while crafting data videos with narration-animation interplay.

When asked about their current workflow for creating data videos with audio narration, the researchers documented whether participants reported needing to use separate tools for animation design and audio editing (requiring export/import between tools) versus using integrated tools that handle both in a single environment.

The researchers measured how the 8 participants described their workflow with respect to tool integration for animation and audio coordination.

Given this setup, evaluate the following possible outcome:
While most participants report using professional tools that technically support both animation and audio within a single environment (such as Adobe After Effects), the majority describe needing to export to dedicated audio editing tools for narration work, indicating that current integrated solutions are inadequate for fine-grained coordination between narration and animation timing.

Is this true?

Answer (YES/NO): NO